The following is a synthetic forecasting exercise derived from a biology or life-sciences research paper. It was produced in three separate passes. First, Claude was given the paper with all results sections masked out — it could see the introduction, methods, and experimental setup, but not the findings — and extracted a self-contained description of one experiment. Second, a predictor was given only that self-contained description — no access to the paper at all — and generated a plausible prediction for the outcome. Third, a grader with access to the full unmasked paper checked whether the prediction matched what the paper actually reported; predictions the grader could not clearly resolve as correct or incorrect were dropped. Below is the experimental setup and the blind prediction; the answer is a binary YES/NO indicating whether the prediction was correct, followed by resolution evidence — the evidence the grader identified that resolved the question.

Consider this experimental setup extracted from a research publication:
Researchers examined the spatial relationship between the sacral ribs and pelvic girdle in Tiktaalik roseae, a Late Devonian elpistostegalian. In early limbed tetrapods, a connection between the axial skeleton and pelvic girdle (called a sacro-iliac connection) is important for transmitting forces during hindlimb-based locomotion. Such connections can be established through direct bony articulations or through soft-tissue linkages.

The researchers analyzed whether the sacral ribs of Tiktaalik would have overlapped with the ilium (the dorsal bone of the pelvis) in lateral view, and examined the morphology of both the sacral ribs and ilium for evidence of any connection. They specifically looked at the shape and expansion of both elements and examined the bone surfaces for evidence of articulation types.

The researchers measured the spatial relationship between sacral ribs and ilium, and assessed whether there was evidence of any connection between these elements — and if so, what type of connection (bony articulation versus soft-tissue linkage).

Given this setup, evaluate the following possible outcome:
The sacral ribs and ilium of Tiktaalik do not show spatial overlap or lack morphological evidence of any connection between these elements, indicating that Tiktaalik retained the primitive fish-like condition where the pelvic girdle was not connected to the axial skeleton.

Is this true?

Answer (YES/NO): NO